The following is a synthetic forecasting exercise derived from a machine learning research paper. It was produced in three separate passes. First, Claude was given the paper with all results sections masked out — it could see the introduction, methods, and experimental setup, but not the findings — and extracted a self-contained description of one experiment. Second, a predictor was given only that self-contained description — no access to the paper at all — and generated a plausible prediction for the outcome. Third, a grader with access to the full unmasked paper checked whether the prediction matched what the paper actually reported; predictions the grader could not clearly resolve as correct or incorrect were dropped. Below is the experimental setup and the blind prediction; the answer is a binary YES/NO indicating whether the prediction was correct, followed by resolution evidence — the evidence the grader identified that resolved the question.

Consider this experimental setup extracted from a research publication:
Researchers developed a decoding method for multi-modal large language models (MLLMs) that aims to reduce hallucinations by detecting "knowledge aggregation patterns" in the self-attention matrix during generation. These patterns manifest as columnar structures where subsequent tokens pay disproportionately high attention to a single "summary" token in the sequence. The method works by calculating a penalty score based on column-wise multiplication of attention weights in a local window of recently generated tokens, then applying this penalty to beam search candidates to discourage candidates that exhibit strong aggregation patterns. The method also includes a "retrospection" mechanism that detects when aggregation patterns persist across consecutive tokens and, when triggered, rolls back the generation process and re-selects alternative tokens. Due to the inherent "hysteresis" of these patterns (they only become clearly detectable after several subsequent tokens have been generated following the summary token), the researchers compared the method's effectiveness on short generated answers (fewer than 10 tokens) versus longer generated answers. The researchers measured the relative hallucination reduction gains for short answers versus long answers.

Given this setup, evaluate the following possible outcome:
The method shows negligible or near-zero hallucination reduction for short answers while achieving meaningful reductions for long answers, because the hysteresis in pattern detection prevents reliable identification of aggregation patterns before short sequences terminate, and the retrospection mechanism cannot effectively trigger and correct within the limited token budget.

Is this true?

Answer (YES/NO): NO